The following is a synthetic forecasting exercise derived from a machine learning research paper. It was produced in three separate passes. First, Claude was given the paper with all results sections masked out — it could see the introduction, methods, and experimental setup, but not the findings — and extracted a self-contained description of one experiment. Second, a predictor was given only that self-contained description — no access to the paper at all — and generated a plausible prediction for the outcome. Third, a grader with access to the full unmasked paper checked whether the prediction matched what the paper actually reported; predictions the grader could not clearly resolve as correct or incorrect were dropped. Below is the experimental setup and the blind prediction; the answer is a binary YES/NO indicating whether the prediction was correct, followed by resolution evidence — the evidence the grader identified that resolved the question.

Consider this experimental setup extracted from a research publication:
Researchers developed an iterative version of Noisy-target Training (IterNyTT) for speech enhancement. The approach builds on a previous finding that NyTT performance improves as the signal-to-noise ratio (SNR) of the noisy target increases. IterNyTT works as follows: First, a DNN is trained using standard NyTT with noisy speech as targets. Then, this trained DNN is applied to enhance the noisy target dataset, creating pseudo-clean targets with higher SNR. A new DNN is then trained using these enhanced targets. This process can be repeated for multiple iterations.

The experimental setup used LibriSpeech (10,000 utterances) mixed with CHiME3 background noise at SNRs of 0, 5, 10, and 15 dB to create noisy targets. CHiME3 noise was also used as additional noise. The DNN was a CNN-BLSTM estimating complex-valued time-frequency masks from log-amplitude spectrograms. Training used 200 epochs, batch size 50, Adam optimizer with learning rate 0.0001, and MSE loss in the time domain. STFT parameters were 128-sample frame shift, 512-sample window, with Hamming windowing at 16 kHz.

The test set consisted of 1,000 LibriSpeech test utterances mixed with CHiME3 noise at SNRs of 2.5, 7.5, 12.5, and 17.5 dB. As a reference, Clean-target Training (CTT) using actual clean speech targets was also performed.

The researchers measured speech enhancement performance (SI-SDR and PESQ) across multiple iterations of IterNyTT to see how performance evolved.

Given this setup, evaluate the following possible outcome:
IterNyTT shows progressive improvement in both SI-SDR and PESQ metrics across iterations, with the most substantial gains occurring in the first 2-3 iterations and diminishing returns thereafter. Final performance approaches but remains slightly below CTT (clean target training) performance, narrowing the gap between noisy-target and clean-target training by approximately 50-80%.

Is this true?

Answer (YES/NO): NO